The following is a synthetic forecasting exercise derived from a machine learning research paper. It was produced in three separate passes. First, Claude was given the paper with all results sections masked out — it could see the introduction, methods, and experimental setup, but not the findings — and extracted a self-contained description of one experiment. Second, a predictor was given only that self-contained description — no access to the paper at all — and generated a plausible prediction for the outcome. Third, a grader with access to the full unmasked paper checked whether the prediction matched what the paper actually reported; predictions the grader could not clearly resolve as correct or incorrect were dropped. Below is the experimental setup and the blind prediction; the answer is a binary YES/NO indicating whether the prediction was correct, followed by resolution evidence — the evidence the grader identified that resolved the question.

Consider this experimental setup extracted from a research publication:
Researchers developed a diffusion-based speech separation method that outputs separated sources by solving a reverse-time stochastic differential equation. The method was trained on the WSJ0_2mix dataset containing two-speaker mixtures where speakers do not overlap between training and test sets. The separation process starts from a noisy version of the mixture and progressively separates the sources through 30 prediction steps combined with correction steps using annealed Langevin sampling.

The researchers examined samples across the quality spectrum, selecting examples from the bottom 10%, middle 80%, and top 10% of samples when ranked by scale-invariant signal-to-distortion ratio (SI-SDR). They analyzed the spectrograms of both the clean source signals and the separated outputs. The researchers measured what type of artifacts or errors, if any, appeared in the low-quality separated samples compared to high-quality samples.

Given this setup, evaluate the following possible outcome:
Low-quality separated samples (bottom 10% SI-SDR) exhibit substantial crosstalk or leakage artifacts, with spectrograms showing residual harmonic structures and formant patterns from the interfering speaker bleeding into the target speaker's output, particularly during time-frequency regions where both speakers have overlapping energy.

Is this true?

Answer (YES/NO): NO